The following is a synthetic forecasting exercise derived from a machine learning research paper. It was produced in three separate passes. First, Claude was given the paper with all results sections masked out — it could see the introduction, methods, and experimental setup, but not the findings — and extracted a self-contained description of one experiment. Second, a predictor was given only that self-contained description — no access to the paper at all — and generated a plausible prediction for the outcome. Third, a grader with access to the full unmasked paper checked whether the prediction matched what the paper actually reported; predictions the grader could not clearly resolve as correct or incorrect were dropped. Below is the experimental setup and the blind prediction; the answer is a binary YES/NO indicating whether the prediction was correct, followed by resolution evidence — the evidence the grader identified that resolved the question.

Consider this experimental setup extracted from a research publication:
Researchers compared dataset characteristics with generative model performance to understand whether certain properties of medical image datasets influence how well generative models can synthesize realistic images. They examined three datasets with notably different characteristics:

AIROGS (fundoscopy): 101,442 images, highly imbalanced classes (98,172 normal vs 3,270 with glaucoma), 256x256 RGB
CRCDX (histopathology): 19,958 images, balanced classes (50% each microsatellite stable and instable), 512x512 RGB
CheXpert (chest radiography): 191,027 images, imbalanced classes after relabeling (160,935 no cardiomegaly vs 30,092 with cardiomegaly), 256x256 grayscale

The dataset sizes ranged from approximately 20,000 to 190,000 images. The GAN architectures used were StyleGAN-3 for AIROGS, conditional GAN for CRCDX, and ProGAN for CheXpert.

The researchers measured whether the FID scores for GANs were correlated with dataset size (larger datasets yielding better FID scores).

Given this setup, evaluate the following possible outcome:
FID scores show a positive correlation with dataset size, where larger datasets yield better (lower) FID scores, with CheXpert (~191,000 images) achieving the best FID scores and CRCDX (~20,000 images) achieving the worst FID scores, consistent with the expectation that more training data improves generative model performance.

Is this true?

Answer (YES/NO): NO